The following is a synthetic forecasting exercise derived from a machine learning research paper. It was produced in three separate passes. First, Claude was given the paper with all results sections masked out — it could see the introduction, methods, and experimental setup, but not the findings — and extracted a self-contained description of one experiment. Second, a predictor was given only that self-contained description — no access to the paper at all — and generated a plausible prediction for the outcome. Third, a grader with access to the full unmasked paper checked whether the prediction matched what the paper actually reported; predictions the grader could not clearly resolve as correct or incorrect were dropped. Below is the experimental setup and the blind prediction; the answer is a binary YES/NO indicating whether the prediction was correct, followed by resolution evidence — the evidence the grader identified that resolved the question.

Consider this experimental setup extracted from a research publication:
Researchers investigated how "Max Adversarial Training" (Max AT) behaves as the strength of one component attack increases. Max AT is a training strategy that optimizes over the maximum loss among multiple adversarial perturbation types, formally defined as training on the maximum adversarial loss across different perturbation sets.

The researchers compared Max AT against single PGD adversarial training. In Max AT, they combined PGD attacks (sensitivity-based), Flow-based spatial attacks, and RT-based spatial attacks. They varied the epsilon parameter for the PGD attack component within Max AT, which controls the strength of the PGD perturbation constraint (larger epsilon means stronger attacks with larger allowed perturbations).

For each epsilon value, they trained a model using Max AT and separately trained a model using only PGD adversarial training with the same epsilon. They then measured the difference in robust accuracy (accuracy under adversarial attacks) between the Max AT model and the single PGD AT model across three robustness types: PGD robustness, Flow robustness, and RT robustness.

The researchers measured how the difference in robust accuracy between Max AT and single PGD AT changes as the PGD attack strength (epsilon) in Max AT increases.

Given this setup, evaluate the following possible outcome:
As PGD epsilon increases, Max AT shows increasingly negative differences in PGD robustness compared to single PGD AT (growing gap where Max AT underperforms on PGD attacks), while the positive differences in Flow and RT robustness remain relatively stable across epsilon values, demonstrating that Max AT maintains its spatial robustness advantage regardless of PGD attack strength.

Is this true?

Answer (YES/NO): NO